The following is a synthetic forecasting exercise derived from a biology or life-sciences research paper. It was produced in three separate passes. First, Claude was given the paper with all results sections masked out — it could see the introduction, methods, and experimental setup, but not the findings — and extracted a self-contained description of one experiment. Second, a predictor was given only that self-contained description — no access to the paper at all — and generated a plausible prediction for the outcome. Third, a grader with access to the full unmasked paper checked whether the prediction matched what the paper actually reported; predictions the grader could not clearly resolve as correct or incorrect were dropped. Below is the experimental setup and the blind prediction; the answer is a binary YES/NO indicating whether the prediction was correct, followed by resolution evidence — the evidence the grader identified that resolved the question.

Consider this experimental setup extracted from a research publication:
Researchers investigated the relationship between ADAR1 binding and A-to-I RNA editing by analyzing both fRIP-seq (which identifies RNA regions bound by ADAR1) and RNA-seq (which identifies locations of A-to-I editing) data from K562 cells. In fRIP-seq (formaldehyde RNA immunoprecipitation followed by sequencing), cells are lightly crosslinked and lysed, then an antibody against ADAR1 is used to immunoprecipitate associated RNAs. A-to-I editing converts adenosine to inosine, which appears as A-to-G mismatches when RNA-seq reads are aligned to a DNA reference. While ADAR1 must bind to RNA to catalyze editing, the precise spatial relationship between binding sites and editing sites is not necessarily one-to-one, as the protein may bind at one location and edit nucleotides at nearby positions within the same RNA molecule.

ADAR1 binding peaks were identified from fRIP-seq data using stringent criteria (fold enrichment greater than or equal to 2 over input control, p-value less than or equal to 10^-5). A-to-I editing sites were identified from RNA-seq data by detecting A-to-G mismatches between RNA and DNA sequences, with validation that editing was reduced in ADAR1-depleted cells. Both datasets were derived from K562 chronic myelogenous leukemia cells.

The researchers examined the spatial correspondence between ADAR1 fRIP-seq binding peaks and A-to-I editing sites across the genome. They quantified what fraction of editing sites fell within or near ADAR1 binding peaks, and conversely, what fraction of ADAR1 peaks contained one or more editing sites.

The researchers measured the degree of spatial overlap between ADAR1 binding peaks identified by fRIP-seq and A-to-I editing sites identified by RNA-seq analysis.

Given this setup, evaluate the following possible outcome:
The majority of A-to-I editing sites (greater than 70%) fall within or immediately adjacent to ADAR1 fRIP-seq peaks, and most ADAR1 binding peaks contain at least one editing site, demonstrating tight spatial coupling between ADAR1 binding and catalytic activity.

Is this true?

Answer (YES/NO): YES